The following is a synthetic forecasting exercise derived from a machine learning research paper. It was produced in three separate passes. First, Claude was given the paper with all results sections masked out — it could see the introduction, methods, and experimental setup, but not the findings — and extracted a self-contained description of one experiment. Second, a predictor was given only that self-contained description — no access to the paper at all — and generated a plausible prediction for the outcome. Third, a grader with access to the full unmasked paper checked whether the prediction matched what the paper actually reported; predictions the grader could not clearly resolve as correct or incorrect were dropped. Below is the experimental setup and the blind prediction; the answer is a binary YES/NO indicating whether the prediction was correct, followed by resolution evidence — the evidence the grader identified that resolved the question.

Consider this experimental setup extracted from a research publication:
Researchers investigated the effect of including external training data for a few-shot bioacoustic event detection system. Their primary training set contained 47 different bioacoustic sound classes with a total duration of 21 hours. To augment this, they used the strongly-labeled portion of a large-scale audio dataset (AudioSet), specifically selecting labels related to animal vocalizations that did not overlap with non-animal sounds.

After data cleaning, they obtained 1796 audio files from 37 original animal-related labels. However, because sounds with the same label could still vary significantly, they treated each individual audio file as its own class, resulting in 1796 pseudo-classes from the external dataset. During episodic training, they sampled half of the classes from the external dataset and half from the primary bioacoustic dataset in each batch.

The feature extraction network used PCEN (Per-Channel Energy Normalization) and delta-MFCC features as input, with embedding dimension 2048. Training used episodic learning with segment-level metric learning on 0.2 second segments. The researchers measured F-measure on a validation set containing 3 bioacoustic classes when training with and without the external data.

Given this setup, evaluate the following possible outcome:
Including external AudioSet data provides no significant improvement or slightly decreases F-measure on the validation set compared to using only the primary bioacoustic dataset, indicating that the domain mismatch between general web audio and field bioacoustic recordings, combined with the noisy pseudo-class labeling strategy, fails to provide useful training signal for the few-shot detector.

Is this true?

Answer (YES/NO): YES